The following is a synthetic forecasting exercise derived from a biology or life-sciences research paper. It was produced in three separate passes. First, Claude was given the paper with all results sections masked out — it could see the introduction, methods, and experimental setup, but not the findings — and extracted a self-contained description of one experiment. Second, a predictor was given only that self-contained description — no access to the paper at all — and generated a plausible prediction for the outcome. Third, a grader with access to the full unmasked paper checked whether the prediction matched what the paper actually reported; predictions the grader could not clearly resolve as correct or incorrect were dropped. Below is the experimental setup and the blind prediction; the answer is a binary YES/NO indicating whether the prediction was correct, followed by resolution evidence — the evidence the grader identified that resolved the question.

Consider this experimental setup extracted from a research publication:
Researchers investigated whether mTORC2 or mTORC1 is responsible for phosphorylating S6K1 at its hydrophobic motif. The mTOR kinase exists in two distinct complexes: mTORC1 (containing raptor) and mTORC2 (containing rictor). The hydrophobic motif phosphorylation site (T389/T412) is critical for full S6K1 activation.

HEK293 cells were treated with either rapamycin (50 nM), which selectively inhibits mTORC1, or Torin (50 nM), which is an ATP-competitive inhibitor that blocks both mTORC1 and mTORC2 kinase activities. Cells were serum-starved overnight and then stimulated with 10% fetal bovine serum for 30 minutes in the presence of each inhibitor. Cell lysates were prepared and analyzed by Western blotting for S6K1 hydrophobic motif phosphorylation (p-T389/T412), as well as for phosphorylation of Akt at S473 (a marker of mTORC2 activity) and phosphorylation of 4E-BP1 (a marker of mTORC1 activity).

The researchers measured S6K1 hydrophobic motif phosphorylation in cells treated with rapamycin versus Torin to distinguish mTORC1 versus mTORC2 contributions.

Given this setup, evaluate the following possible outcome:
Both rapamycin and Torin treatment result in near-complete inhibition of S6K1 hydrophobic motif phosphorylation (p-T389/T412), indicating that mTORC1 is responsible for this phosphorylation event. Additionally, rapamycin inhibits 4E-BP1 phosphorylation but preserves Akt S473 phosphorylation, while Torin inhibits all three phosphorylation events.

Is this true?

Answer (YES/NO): NO